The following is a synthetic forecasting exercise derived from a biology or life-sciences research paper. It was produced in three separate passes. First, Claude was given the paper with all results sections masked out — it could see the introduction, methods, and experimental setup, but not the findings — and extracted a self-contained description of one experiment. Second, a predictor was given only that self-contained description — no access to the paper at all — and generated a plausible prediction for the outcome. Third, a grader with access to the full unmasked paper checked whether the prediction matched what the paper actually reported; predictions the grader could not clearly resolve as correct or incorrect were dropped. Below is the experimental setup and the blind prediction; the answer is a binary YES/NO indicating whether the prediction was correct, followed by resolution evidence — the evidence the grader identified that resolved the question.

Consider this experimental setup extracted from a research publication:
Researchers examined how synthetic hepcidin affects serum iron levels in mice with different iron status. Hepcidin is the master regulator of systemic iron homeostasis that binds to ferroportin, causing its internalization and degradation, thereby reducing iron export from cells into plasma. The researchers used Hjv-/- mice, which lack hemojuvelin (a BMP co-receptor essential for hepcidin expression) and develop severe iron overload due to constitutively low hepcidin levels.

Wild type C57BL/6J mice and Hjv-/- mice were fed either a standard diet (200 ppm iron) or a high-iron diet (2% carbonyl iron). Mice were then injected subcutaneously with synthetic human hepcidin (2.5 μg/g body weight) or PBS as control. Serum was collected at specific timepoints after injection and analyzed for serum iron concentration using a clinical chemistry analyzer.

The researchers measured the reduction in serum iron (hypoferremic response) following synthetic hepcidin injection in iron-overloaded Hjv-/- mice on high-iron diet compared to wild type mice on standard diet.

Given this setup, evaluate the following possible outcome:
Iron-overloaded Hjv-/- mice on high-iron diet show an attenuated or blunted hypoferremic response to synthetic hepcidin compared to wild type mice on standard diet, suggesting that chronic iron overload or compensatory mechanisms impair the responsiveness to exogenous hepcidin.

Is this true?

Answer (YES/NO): YES